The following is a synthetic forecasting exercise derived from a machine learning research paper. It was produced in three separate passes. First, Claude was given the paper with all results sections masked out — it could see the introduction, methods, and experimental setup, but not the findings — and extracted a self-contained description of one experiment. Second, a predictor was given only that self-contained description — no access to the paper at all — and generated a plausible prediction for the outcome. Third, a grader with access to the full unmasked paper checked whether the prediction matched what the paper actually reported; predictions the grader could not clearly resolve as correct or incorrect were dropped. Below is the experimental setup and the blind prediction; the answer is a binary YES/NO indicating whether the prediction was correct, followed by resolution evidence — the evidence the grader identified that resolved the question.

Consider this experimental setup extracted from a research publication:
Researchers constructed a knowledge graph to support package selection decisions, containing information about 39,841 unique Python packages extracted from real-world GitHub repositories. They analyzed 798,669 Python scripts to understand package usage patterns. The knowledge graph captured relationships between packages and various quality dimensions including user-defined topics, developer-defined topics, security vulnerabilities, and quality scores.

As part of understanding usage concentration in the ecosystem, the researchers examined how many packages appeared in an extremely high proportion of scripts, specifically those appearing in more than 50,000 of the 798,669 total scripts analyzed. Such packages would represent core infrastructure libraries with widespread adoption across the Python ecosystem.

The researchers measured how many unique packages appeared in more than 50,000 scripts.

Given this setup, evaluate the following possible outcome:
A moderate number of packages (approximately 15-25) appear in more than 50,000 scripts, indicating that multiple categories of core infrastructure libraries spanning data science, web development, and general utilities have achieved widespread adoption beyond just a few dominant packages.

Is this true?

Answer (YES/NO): NO